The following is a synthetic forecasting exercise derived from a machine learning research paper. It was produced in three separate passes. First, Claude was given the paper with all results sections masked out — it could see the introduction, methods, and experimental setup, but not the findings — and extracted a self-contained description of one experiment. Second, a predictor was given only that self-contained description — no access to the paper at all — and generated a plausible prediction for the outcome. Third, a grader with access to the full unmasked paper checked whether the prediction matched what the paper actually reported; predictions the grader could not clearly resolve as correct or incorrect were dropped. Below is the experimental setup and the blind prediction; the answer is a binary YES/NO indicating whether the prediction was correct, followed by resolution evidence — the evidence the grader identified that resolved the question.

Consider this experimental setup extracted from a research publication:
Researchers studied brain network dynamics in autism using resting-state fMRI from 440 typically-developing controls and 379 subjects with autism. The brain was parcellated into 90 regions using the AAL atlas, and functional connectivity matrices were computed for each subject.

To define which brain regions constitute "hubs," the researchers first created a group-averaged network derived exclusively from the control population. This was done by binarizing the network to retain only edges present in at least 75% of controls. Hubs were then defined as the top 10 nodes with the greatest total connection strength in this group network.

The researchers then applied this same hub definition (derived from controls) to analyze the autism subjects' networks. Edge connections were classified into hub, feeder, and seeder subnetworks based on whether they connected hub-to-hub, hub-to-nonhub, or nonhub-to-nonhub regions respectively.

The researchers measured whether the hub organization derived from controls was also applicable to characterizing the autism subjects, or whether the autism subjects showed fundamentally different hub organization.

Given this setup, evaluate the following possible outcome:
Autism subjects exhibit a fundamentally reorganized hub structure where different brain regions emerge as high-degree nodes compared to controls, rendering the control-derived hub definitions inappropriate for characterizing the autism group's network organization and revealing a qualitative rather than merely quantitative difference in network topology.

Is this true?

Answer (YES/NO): NO